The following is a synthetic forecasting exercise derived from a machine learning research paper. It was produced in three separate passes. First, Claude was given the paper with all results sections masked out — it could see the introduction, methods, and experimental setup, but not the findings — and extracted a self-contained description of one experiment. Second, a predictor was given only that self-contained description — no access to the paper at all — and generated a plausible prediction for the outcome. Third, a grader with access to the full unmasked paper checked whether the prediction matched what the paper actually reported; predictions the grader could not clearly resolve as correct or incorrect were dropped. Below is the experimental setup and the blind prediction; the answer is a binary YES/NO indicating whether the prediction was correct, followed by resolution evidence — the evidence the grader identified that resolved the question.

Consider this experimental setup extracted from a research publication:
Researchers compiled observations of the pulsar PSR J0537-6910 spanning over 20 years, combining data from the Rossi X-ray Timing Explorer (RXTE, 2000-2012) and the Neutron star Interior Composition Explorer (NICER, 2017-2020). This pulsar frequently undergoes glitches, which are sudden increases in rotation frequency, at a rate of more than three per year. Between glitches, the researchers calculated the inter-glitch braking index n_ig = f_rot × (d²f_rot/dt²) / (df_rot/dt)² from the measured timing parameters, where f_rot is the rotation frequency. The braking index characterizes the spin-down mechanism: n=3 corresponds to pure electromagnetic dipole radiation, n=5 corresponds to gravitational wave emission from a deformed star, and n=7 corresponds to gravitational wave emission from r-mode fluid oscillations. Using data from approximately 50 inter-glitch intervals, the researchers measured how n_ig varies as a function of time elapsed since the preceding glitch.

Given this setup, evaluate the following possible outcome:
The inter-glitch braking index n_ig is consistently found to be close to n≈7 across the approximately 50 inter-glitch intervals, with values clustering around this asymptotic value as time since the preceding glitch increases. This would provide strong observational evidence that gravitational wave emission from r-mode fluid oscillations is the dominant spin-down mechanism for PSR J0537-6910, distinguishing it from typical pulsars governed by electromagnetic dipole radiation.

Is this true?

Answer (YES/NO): NO